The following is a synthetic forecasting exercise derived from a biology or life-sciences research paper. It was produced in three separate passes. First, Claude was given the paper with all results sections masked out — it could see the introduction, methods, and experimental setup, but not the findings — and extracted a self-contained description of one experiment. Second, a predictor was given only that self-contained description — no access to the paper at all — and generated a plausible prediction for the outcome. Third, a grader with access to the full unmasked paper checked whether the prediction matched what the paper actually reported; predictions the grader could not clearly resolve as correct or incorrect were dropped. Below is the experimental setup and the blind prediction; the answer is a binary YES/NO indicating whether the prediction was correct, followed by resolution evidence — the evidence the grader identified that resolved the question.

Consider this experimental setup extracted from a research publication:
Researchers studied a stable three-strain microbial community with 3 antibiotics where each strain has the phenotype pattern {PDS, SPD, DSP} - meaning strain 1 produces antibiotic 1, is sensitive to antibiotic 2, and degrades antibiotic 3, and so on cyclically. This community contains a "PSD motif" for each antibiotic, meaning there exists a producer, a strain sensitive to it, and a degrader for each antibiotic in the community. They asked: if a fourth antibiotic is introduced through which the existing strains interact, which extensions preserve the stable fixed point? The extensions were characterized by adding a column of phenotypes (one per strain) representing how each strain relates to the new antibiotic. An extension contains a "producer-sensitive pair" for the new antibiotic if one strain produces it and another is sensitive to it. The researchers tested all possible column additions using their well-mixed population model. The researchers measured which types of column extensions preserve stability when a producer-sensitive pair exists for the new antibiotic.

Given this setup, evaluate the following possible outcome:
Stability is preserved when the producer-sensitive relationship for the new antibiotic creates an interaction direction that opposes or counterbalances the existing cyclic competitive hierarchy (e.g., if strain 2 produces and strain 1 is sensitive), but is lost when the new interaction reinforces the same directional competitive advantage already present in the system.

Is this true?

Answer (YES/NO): NO